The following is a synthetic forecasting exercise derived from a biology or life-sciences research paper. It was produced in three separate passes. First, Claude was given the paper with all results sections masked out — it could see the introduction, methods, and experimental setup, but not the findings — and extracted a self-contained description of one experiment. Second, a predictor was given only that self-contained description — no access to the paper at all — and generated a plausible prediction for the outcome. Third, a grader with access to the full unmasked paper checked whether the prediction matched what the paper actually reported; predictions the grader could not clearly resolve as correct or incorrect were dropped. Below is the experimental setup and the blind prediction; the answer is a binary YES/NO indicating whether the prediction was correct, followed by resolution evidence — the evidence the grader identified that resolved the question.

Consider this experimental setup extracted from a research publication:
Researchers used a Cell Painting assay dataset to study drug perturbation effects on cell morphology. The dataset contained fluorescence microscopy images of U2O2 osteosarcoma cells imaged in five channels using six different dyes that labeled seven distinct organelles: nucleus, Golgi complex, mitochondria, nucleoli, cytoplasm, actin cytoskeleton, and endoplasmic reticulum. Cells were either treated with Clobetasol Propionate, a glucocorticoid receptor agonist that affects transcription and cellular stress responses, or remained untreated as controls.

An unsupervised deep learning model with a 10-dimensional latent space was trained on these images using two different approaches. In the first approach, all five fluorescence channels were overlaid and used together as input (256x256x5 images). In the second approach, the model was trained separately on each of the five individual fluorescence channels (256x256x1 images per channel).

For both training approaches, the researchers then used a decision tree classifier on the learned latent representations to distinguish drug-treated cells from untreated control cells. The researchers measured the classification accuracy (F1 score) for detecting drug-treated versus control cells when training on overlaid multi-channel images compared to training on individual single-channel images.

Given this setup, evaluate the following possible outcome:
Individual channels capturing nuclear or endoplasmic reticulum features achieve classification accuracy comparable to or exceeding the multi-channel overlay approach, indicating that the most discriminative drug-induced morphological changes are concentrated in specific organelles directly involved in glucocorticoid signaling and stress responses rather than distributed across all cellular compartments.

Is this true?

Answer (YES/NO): NO